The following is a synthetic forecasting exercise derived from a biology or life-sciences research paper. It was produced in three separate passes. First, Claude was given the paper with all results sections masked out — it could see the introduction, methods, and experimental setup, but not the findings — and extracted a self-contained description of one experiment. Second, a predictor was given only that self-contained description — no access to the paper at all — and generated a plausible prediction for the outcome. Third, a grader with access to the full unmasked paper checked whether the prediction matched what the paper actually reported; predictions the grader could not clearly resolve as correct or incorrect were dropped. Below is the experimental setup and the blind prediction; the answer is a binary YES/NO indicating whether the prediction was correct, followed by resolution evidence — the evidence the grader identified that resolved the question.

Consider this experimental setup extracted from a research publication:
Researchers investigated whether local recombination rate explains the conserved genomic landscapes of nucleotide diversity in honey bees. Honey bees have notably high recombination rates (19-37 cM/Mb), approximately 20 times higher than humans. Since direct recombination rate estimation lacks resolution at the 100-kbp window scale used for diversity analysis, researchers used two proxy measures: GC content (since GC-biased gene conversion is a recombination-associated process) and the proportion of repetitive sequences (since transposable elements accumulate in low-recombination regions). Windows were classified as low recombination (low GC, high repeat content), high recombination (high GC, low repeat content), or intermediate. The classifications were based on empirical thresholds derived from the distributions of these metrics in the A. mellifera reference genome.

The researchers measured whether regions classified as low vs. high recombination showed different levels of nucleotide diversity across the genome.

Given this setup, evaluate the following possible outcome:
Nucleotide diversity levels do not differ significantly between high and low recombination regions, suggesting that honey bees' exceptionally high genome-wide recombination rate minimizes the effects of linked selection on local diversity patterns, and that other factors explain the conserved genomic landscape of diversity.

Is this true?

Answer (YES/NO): NO